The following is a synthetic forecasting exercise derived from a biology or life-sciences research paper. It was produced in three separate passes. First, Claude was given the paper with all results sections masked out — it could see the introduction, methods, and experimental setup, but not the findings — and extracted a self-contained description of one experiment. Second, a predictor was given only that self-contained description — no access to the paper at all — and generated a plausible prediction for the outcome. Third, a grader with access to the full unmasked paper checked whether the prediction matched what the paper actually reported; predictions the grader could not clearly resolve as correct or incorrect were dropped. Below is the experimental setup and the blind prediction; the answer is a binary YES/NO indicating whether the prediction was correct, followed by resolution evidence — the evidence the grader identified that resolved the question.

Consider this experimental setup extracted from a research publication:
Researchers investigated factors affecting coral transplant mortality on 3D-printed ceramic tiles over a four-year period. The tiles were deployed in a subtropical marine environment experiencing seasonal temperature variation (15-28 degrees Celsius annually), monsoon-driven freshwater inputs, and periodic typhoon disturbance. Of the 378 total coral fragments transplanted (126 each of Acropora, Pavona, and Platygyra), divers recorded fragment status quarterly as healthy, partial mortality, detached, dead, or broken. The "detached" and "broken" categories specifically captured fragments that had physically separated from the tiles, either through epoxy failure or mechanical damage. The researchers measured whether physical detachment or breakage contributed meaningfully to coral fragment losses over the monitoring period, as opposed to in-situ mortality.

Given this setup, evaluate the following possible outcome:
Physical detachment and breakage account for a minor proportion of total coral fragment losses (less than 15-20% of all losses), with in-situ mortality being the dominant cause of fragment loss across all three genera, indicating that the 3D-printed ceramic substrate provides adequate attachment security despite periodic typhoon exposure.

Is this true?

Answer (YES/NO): NO